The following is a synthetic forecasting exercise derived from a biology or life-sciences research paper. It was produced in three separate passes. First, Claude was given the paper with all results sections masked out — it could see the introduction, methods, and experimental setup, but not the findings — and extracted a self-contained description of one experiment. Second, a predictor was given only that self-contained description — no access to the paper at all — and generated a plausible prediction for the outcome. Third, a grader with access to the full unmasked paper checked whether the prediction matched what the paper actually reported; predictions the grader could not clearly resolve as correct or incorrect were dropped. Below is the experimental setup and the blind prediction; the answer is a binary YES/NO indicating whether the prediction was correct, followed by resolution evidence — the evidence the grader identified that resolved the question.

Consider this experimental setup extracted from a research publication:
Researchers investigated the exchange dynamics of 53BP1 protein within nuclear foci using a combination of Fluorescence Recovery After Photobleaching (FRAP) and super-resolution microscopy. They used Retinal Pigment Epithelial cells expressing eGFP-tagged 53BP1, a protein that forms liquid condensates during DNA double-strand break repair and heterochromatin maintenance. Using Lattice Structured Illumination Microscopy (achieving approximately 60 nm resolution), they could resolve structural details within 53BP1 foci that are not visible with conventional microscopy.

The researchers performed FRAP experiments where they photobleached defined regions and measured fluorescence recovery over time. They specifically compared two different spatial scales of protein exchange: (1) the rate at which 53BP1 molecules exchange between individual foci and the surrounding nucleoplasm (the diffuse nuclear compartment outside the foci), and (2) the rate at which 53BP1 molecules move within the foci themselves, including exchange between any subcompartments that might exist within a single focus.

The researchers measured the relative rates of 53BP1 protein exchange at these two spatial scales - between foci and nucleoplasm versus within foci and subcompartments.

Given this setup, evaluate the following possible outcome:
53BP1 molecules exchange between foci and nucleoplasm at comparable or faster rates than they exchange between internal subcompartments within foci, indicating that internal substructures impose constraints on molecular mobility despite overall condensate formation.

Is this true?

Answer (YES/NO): NO